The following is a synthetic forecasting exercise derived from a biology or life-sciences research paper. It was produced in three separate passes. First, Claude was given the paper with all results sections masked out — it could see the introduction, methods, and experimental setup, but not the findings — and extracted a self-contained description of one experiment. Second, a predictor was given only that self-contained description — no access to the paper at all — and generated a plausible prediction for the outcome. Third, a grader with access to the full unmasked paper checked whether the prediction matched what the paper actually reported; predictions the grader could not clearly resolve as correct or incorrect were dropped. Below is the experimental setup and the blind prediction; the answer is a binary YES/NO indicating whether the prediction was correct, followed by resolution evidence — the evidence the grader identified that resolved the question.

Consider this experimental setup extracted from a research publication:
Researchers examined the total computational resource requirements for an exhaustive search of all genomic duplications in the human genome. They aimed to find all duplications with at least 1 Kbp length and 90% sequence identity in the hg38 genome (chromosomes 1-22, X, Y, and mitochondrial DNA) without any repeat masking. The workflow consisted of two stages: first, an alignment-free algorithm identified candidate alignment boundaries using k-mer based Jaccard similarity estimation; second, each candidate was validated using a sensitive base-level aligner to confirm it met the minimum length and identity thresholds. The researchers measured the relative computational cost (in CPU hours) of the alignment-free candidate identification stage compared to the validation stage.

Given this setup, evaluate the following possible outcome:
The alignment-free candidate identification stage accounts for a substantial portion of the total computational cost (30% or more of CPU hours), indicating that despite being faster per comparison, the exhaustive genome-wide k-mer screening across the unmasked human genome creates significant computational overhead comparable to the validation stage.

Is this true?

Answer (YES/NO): NO